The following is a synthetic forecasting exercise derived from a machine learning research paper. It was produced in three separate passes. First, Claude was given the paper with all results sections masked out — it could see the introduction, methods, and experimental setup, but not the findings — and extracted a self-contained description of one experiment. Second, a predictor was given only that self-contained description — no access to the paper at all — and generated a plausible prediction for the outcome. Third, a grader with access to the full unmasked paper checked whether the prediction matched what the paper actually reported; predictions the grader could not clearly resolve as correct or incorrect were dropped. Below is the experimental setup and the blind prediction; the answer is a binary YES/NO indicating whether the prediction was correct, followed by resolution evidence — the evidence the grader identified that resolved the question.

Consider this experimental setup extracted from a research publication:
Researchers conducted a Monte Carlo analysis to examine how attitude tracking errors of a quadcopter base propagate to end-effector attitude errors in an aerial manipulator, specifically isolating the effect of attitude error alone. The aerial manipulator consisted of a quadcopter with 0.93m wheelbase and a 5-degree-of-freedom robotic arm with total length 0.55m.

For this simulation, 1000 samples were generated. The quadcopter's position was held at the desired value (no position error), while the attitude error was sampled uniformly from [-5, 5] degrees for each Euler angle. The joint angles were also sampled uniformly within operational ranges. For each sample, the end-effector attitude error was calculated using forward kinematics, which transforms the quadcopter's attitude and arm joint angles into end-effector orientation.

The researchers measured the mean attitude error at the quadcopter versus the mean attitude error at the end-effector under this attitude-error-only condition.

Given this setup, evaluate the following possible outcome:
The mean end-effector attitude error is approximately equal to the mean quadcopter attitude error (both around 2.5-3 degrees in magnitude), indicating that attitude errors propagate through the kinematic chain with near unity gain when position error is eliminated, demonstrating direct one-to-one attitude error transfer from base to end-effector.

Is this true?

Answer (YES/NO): NO